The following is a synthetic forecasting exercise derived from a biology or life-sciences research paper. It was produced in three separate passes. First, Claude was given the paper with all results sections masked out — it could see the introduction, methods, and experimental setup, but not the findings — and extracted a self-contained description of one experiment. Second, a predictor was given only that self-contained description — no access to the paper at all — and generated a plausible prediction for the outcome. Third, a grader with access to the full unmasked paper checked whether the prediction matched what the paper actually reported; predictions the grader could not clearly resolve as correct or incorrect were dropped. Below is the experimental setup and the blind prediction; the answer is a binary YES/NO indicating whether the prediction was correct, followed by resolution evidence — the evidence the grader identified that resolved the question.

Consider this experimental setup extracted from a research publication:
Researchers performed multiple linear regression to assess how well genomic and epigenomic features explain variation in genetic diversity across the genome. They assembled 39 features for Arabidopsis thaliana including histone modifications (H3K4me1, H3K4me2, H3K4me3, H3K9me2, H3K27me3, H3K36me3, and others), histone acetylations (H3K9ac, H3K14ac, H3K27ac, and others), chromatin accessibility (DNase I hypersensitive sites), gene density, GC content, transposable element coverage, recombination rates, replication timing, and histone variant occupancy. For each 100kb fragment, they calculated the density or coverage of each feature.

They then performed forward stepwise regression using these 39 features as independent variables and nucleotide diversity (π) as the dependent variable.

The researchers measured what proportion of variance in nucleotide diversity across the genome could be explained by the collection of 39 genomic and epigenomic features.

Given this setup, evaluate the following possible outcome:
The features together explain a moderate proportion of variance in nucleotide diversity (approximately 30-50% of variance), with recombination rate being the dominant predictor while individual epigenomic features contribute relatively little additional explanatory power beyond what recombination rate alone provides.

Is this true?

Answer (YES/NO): NO